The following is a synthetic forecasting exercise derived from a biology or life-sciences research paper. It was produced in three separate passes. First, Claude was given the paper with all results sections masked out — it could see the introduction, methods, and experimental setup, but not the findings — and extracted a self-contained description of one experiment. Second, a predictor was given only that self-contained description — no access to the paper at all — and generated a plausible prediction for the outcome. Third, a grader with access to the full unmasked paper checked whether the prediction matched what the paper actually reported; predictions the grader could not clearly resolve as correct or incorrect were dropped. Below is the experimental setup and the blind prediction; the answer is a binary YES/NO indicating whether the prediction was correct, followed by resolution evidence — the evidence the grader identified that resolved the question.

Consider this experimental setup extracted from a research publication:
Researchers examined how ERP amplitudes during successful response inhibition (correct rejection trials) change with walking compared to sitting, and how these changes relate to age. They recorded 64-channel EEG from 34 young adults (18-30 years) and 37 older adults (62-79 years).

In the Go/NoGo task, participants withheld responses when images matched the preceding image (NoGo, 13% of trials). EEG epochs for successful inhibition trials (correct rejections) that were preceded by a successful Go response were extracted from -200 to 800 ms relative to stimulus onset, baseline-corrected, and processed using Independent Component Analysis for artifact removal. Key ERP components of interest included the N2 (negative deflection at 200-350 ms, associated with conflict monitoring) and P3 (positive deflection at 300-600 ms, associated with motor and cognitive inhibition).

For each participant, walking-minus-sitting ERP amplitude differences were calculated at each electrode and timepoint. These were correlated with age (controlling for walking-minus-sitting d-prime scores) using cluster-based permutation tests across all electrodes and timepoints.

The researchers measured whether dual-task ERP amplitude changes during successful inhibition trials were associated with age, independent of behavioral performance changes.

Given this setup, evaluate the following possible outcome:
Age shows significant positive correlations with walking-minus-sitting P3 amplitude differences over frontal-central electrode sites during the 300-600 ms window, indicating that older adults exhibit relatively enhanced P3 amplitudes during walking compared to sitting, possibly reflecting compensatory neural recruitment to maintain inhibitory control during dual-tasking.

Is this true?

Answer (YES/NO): NO